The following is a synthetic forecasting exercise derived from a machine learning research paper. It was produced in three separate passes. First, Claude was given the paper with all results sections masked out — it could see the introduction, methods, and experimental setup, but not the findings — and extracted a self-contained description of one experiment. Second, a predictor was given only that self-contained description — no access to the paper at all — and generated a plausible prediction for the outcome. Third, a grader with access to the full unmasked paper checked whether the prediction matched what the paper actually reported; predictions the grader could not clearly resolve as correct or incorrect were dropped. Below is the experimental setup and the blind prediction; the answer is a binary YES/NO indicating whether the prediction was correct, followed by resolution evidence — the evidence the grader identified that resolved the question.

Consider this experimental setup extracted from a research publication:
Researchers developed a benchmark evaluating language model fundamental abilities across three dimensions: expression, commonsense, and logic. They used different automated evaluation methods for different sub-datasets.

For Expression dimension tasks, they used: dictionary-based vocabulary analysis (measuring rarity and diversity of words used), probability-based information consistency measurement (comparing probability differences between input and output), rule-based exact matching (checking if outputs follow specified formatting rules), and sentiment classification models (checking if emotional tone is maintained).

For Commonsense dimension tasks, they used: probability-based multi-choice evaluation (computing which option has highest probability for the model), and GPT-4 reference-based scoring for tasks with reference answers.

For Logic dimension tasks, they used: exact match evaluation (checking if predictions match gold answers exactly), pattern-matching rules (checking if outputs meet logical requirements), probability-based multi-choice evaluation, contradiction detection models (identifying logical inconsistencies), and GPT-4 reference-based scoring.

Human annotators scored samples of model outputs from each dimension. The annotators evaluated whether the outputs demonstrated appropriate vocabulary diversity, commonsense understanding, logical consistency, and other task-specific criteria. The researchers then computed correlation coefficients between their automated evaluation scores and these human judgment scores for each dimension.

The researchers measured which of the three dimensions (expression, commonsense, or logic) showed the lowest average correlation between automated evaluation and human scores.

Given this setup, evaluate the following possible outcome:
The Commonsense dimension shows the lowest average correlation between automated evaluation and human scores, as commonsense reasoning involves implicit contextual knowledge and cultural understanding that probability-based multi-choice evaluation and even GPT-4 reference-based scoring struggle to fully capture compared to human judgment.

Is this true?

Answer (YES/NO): NO